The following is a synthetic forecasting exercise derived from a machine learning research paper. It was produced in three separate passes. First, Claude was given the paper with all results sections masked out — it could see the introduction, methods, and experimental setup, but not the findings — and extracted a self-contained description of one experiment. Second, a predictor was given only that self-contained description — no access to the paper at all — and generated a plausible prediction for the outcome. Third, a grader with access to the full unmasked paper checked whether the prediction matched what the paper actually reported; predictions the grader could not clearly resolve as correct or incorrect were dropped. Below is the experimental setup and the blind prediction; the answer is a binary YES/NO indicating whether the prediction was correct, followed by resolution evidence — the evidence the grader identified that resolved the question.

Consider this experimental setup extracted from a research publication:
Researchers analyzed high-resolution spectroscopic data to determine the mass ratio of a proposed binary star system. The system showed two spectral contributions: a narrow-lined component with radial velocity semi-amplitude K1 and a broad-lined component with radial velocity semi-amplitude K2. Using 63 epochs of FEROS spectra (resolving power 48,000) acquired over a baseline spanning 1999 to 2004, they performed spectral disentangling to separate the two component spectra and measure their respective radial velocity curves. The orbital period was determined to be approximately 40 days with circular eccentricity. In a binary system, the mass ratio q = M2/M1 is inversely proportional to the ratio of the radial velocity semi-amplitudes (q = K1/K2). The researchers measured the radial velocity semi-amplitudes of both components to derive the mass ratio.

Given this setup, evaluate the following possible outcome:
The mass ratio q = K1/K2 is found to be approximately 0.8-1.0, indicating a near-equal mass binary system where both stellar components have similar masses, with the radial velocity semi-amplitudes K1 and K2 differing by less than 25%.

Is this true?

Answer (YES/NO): NO